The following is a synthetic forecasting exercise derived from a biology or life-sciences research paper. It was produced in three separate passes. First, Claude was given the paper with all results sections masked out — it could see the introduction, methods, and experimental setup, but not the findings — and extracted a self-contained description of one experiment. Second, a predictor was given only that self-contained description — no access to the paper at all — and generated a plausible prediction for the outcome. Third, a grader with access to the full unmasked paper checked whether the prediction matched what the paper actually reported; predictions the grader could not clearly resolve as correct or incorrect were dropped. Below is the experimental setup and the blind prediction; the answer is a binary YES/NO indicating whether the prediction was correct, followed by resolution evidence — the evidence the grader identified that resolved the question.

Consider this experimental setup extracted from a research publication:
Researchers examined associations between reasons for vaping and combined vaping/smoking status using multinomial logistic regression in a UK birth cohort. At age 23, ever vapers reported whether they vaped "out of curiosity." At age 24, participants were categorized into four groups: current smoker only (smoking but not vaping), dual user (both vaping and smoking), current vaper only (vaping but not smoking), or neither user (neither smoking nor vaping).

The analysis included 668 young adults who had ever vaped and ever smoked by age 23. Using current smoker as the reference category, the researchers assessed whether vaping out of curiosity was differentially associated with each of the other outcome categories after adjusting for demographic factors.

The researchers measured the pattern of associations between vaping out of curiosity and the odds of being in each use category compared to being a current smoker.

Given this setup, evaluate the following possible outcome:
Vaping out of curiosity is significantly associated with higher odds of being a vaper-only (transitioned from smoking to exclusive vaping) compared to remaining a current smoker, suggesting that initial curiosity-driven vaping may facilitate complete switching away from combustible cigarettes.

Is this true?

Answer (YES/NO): NO